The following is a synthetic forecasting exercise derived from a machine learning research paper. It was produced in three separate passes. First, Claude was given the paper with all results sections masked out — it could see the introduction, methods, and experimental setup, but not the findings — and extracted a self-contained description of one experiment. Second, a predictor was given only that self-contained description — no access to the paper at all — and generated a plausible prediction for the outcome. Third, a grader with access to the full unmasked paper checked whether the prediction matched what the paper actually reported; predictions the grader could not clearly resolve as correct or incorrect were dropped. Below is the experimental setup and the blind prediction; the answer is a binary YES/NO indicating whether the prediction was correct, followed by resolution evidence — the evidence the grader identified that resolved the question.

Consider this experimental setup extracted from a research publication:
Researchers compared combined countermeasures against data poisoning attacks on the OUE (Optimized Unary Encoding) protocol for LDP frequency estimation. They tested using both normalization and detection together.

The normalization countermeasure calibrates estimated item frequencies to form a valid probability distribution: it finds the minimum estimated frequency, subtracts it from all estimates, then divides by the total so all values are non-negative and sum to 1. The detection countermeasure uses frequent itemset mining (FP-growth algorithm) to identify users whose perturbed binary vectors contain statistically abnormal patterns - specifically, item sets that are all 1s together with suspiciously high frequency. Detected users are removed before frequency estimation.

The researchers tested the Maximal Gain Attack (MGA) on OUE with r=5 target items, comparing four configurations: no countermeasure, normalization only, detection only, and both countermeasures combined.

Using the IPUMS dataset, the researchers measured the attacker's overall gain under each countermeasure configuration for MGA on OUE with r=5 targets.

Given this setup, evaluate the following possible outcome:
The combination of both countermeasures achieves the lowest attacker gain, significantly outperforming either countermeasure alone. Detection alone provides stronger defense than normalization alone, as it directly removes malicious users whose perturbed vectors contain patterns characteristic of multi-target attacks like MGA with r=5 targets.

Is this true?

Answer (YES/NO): NO